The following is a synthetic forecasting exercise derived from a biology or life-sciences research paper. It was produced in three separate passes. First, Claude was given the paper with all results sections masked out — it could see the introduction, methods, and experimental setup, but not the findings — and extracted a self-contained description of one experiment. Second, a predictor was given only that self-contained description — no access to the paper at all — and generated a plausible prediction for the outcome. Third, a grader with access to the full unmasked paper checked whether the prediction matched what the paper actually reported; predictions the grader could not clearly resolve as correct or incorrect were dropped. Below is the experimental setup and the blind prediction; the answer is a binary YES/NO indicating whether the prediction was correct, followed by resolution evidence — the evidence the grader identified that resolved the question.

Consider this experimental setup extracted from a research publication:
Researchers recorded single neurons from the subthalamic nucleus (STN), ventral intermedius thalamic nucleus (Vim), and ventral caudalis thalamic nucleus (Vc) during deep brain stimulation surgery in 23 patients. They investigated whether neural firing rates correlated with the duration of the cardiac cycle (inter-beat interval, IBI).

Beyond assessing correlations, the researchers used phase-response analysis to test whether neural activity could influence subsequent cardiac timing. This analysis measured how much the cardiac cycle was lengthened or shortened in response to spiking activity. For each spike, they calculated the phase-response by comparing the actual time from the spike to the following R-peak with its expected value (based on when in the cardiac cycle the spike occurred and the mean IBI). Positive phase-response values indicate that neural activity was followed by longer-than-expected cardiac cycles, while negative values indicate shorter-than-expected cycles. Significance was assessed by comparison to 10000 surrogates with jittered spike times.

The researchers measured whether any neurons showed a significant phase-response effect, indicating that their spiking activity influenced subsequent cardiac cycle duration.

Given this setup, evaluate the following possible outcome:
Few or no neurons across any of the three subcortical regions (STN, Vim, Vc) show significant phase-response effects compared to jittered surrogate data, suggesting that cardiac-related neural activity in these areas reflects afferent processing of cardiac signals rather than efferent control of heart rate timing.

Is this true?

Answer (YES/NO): NO